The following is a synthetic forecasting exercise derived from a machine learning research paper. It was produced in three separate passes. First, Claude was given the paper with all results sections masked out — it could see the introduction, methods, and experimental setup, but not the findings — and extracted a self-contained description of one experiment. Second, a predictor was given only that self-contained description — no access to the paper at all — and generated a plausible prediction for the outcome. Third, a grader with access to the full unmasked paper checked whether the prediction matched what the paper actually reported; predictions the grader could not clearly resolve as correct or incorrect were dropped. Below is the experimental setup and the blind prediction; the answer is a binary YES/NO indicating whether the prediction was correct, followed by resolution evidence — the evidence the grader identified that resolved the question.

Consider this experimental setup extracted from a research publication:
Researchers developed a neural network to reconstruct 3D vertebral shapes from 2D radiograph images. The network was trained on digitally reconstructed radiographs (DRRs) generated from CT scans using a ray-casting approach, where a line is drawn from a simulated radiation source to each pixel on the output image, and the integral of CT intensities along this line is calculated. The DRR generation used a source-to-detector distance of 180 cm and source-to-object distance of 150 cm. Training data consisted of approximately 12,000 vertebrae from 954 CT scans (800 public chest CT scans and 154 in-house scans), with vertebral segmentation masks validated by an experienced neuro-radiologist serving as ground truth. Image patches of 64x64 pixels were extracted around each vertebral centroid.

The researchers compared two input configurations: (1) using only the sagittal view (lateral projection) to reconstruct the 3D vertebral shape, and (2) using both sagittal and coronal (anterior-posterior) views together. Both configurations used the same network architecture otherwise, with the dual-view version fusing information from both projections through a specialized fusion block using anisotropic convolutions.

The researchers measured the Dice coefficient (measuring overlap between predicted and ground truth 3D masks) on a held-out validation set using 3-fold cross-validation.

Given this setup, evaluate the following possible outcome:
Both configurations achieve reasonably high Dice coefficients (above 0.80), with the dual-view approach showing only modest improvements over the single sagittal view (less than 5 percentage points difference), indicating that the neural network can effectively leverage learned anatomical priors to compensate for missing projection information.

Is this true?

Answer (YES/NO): NO